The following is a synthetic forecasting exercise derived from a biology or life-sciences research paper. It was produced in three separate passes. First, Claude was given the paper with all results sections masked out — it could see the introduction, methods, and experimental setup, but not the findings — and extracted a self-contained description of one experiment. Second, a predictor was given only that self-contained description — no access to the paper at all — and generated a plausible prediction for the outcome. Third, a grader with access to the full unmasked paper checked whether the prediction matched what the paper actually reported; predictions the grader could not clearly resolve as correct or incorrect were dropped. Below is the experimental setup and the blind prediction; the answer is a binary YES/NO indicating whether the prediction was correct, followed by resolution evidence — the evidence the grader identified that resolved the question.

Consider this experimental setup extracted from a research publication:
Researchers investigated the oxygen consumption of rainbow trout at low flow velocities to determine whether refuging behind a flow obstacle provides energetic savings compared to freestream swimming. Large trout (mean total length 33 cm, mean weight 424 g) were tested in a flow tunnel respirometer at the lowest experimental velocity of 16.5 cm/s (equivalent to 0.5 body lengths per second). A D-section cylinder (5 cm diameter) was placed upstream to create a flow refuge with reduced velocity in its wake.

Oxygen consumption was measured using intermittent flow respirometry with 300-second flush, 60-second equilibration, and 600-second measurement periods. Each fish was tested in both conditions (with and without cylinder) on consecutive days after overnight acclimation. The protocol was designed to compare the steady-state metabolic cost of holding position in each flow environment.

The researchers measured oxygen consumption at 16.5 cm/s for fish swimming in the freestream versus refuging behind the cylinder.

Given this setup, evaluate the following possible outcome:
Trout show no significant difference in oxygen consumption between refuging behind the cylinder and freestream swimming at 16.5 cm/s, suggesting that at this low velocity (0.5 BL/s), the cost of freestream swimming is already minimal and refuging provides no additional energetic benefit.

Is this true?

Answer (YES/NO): NO